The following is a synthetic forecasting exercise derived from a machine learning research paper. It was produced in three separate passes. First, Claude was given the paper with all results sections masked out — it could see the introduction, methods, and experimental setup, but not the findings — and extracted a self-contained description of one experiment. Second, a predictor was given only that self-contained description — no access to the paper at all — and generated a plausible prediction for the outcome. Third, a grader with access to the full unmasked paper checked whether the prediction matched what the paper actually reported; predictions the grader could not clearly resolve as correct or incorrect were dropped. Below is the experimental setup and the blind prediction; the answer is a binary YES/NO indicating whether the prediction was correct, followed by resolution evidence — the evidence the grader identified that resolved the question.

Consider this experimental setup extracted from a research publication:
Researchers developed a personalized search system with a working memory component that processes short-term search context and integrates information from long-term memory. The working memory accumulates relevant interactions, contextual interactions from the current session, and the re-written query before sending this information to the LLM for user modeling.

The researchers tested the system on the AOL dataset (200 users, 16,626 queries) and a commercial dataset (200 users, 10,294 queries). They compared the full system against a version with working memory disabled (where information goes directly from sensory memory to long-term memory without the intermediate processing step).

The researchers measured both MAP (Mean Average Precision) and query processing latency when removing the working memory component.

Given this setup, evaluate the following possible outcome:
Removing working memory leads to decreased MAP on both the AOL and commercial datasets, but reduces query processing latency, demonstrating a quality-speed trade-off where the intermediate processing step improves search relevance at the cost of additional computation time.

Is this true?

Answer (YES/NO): YES